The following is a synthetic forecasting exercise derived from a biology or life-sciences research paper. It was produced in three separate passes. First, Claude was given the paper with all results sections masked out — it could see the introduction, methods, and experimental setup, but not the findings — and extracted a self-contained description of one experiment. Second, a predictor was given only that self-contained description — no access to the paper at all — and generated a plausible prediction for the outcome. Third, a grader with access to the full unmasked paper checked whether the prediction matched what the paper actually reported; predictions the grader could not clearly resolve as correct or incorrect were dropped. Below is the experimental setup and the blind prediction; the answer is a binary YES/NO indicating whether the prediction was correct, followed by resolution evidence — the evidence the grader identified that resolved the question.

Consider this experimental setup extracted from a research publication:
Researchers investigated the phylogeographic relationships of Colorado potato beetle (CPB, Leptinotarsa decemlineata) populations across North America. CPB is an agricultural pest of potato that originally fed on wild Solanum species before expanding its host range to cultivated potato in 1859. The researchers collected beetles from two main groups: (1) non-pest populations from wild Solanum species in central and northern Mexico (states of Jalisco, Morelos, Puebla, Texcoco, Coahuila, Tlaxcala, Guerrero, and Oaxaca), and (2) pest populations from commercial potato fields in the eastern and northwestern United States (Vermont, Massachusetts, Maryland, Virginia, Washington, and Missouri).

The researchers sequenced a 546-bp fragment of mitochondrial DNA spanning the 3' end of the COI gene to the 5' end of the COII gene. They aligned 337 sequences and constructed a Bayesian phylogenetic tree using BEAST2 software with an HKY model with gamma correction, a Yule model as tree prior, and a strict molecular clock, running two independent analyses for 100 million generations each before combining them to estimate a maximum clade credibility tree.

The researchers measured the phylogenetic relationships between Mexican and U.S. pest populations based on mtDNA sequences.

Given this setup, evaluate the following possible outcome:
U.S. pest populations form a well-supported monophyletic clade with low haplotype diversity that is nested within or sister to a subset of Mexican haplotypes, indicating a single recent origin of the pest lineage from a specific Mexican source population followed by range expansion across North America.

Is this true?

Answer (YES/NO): NO